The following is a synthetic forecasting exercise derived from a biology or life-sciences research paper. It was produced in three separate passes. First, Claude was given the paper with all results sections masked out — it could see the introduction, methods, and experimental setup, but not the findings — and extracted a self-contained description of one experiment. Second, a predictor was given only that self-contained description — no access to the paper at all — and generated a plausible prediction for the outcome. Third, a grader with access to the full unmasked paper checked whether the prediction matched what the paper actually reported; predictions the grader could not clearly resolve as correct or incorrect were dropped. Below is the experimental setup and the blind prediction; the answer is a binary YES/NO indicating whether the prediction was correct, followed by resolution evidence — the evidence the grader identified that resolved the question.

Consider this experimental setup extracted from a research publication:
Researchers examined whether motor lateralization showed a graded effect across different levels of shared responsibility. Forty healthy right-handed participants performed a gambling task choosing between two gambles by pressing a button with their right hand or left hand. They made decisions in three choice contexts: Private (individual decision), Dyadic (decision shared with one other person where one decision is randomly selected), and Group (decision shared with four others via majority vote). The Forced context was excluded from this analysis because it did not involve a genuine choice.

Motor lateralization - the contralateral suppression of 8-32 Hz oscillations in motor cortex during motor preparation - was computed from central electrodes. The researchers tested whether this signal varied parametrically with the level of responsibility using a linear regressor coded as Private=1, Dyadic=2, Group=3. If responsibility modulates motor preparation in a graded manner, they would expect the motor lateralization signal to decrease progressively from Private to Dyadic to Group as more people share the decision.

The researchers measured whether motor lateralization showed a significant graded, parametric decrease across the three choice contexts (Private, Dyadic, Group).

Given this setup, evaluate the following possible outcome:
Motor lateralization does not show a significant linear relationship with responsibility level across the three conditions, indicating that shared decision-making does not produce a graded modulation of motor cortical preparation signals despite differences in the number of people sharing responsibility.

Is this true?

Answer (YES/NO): YES